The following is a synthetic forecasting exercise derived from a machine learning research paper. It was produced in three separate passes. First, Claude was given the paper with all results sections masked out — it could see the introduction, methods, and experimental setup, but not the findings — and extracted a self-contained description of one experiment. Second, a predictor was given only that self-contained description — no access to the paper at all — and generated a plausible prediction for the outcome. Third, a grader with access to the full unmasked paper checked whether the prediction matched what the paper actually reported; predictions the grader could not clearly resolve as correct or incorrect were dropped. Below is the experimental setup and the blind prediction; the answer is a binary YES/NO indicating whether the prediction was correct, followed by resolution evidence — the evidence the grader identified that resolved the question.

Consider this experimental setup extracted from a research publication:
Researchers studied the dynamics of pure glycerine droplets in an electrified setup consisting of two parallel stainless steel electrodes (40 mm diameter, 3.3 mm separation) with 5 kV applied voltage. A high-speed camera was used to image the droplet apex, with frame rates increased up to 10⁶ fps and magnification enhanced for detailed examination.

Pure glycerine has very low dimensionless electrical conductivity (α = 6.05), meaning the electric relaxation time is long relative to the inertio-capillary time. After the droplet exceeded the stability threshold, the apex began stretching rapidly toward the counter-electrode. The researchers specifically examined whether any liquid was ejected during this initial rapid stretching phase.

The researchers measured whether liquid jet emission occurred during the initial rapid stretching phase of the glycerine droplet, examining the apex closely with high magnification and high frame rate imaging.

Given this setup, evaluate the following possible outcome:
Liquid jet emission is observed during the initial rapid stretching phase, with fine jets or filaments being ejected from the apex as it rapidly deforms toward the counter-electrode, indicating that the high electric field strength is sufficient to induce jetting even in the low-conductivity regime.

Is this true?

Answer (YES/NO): NO